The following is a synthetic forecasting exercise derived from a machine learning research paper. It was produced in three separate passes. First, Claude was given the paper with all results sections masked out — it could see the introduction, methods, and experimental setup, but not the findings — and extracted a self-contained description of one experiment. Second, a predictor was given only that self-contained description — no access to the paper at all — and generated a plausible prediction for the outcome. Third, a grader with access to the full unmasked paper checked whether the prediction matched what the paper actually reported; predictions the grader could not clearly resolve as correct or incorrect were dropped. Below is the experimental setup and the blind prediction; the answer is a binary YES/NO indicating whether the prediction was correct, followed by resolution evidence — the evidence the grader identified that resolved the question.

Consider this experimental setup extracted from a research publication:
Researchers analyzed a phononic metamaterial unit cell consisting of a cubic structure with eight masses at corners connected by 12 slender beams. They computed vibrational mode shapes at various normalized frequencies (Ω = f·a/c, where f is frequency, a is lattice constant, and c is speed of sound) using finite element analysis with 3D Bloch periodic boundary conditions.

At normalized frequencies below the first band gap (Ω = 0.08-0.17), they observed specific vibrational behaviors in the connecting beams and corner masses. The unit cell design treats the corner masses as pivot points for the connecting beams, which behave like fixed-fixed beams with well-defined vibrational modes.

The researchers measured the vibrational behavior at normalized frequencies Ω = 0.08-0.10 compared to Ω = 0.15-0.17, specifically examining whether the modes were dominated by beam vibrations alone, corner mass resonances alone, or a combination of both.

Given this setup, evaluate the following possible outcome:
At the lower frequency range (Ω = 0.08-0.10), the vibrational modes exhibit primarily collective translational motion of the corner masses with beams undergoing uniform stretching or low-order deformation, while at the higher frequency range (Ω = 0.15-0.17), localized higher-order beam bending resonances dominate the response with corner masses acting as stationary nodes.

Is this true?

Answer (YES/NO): NO